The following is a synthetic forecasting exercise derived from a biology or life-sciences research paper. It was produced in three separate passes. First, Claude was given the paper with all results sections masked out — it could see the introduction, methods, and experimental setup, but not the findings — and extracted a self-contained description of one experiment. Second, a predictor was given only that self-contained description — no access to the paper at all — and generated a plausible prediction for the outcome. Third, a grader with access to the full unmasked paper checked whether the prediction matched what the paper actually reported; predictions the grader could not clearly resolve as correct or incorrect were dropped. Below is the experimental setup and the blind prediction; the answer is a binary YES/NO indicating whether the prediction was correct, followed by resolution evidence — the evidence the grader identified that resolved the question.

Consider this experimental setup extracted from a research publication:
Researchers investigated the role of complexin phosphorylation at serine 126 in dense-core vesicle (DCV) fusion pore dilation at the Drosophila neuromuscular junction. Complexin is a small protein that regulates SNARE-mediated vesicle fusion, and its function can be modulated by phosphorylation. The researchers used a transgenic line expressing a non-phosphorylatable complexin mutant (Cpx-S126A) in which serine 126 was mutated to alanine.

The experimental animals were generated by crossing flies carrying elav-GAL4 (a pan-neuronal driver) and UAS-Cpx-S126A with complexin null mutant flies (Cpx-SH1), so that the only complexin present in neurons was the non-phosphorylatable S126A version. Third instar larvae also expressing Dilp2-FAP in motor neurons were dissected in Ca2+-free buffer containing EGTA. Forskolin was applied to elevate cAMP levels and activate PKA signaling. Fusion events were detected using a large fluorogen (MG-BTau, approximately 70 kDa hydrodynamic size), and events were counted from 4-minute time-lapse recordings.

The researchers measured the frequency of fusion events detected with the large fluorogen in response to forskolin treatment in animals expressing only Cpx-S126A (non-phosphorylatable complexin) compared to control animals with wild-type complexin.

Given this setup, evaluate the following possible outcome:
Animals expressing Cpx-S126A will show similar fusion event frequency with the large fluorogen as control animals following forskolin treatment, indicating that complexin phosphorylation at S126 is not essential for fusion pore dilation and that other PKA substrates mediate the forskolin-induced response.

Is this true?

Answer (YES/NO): NO